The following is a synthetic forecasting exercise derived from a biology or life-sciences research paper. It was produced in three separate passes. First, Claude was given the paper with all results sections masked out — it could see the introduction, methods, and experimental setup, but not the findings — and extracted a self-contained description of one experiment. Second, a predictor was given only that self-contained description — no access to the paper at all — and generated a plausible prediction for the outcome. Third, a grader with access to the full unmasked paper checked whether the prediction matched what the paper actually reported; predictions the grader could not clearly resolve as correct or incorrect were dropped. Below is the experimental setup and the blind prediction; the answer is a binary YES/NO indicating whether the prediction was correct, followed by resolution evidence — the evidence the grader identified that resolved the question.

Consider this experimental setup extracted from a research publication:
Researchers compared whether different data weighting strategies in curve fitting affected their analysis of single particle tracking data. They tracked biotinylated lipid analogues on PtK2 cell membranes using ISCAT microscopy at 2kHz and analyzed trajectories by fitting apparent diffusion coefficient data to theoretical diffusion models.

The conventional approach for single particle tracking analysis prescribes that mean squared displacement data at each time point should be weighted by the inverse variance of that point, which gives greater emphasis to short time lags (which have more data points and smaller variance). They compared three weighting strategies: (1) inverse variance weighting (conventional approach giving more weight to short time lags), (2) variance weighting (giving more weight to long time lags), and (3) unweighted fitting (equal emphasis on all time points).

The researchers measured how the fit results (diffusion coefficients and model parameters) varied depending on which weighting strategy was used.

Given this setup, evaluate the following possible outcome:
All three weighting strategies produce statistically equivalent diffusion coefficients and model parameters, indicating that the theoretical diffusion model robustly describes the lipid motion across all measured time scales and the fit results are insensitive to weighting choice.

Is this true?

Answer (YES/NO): YES